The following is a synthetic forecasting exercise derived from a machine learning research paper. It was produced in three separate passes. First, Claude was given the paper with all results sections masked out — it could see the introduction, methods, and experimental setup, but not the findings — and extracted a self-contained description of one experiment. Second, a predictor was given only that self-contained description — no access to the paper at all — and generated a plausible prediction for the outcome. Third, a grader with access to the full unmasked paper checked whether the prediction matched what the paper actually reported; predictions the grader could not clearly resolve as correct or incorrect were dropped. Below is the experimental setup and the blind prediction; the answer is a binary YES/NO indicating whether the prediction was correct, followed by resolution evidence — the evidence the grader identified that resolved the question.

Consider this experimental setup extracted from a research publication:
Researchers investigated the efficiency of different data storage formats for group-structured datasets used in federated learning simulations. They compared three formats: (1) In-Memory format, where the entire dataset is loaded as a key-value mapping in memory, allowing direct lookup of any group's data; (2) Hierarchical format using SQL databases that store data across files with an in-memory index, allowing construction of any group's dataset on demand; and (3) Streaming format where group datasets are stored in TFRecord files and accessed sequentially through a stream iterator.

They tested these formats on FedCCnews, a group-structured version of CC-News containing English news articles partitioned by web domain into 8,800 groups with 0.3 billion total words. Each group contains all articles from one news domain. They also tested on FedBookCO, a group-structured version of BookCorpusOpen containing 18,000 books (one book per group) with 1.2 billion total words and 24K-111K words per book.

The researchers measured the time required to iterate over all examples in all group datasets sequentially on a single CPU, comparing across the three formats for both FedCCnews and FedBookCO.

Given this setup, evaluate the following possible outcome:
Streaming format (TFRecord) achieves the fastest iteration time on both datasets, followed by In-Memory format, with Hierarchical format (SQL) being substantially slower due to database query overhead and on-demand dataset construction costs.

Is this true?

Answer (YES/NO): NO